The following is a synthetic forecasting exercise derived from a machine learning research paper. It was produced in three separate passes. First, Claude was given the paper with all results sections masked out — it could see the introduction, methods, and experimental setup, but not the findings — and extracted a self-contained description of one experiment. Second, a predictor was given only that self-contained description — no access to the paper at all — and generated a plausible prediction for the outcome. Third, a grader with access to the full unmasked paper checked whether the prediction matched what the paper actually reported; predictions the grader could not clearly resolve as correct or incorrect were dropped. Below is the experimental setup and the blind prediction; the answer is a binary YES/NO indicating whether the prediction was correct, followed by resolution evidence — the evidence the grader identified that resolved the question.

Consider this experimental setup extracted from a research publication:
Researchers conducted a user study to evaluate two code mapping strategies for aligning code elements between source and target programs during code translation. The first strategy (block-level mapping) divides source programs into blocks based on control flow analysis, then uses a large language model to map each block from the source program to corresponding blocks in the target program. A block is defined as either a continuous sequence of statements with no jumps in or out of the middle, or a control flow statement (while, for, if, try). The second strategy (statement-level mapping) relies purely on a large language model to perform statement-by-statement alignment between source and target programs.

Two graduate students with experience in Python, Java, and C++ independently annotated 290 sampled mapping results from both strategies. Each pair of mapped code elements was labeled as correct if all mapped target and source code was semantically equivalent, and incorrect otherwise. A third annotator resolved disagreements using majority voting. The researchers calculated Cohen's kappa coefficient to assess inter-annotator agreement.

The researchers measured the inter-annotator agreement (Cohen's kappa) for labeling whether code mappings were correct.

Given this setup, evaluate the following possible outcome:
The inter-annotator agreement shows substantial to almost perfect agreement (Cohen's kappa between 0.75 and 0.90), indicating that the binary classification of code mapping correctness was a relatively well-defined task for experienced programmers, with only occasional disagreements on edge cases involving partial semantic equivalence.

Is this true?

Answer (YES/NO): YES